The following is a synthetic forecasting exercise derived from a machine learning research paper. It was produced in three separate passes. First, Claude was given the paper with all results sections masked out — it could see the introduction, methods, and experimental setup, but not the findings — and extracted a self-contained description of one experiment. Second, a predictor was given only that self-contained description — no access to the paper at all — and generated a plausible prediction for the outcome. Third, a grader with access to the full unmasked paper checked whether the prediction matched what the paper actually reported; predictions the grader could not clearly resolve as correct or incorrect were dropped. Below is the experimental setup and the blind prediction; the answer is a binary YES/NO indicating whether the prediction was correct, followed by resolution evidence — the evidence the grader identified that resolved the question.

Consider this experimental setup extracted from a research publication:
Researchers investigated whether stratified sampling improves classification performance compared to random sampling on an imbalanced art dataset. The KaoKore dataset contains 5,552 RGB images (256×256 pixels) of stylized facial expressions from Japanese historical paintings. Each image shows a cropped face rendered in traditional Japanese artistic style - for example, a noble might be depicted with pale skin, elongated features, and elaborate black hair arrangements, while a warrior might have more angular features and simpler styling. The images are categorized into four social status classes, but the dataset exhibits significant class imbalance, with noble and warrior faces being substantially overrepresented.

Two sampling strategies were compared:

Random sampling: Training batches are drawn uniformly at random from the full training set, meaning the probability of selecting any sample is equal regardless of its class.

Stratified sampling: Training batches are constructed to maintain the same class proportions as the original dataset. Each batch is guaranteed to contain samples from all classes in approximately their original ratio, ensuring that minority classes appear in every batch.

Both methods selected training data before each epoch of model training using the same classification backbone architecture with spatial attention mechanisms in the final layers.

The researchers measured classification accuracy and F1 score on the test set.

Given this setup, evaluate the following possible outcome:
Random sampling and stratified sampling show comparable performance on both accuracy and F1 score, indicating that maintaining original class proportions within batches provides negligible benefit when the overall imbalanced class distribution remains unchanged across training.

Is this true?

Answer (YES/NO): NO